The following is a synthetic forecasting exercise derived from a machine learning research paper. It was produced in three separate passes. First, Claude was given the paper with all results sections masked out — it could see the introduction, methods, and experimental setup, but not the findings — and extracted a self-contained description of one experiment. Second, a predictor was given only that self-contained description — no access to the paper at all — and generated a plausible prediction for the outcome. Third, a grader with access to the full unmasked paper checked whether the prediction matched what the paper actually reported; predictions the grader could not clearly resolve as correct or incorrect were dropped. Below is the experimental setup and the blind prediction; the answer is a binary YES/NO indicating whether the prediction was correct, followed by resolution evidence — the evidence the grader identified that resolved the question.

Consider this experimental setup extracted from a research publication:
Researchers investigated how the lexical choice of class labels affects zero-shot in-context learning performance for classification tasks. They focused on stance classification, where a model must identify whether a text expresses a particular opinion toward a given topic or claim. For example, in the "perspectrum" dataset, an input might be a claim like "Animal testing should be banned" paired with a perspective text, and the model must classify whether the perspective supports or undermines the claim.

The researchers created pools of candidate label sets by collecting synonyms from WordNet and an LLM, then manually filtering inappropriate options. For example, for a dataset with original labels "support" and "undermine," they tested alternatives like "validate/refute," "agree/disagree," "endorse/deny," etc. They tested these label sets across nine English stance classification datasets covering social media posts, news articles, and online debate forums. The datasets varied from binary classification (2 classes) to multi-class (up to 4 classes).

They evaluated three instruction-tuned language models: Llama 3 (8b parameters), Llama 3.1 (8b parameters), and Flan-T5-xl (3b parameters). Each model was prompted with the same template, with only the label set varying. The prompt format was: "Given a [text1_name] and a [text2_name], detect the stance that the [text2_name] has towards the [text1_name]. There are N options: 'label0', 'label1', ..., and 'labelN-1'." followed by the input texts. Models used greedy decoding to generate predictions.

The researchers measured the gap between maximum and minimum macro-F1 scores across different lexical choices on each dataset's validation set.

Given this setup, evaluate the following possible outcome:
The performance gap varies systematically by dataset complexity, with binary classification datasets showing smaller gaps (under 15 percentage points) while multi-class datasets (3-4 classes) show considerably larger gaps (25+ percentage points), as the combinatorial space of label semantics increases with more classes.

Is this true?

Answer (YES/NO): NO